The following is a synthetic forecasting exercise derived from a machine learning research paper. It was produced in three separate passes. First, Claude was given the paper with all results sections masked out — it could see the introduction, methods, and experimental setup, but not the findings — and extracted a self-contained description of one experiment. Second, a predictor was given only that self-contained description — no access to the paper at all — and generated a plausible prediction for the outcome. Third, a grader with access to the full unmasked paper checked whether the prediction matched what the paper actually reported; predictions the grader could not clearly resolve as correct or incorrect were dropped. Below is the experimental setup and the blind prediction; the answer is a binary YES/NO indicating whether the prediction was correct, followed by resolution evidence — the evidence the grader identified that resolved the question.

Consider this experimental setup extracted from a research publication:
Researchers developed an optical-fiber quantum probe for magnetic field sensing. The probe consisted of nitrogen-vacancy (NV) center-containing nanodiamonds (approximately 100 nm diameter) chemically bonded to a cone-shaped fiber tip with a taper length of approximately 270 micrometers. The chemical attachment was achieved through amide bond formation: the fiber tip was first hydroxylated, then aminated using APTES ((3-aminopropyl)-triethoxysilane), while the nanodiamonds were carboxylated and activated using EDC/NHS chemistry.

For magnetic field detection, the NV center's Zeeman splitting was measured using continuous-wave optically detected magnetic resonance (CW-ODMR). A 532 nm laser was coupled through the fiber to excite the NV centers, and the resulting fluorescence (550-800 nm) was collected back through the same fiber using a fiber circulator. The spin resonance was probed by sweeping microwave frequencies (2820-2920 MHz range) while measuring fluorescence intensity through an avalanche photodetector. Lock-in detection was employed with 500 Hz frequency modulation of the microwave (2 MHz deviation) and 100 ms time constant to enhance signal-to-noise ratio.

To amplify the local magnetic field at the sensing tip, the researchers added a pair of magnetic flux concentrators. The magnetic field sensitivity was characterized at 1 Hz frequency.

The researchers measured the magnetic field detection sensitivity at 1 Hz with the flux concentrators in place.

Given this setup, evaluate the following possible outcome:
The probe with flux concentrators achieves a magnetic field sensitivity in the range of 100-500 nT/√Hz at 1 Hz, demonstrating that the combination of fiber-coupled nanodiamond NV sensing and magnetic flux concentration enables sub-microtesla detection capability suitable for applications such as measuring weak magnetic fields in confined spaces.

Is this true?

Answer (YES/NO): NO